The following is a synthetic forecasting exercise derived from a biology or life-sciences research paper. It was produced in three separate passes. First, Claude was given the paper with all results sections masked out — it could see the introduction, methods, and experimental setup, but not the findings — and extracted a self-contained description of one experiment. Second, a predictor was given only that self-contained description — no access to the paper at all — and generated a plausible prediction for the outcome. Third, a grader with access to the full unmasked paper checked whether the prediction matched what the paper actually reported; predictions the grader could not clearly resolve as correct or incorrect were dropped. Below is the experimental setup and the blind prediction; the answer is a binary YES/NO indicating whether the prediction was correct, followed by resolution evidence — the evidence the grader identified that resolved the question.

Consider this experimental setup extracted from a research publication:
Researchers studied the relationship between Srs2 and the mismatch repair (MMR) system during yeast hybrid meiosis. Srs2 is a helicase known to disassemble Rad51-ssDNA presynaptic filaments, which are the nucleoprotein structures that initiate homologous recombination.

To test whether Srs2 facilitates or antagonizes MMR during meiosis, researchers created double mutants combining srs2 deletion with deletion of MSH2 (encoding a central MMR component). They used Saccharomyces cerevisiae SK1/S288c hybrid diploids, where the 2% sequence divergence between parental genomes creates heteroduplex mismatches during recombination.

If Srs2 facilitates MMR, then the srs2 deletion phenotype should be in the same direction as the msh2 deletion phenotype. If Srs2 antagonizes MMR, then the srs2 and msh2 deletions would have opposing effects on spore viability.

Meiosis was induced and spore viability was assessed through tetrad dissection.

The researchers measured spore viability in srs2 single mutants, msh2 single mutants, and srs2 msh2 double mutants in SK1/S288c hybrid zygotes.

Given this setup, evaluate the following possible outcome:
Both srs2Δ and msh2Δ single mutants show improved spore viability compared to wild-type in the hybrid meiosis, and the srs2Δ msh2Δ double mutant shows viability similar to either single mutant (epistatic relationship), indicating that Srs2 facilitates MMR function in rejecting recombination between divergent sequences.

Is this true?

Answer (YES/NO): NO